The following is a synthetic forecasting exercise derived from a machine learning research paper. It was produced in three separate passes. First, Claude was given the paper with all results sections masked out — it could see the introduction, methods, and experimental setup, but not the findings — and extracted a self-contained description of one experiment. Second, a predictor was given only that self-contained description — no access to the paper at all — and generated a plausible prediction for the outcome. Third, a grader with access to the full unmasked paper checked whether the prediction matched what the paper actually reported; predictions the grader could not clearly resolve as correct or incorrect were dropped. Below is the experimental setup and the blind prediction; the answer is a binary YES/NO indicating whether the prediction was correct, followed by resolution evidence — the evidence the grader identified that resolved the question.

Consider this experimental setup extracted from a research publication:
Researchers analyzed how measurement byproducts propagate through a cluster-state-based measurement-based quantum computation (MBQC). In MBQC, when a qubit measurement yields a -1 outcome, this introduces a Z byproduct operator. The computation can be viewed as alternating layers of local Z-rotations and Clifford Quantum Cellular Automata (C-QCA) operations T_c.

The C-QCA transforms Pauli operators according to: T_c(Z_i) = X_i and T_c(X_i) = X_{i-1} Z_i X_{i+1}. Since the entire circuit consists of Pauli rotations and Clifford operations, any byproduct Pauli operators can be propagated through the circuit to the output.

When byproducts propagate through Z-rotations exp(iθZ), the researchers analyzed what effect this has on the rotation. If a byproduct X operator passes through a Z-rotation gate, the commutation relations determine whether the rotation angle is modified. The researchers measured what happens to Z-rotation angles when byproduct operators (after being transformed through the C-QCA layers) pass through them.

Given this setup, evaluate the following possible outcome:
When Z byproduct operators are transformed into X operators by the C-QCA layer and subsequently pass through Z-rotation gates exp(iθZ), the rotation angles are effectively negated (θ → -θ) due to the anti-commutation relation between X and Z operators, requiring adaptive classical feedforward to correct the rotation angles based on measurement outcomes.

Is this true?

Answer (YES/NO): YES